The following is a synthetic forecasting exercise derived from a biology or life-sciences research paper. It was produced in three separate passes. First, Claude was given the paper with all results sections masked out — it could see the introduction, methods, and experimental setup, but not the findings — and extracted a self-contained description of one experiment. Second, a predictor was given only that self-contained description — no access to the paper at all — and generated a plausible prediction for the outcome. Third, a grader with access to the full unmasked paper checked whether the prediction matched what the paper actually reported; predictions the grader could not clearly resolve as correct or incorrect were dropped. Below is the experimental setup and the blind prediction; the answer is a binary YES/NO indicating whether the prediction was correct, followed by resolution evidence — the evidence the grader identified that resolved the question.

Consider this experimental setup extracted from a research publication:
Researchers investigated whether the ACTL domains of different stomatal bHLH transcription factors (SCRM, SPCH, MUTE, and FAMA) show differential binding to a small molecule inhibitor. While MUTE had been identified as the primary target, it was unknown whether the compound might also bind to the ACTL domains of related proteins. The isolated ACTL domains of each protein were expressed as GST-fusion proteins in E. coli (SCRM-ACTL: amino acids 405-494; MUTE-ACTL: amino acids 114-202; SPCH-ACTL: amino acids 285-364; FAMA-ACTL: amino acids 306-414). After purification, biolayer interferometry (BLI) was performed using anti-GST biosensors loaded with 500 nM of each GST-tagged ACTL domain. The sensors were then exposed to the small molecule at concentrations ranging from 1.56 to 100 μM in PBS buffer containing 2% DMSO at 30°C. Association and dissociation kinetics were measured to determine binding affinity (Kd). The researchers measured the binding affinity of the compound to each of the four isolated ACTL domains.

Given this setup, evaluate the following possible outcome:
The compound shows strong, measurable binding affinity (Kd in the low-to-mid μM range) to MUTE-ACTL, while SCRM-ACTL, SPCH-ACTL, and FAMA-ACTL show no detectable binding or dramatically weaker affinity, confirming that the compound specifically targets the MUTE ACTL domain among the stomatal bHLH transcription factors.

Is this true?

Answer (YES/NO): NO